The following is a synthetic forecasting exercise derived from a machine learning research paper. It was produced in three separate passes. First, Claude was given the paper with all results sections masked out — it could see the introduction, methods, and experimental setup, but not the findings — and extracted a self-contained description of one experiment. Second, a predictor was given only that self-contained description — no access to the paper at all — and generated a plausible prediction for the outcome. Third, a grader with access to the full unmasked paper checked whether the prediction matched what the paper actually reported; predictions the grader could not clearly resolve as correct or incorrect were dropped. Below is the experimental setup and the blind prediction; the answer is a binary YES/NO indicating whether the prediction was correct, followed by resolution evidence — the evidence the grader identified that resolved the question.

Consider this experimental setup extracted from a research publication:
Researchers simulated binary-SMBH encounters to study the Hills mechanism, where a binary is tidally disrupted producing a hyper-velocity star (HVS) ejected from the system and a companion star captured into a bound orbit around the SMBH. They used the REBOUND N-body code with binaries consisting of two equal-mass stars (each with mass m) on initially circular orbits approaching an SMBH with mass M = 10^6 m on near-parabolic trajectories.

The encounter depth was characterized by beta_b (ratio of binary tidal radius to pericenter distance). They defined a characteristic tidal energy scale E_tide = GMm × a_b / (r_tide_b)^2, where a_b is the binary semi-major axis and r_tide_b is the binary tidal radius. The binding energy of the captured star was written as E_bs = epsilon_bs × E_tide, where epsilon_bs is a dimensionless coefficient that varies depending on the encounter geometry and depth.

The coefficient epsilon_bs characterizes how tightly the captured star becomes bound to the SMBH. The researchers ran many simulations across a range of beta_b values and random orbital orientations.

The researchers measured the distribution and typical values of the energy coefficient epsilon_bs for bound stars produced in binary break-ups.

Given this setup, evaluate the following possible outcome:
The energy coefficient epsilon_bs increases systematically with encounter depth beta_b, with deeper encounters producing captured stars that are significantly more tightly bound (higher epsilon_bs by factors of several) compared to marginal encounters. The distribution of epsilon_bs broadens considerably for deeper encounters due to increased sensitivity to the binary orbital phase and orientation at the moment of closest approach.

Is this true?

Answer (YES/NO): NO